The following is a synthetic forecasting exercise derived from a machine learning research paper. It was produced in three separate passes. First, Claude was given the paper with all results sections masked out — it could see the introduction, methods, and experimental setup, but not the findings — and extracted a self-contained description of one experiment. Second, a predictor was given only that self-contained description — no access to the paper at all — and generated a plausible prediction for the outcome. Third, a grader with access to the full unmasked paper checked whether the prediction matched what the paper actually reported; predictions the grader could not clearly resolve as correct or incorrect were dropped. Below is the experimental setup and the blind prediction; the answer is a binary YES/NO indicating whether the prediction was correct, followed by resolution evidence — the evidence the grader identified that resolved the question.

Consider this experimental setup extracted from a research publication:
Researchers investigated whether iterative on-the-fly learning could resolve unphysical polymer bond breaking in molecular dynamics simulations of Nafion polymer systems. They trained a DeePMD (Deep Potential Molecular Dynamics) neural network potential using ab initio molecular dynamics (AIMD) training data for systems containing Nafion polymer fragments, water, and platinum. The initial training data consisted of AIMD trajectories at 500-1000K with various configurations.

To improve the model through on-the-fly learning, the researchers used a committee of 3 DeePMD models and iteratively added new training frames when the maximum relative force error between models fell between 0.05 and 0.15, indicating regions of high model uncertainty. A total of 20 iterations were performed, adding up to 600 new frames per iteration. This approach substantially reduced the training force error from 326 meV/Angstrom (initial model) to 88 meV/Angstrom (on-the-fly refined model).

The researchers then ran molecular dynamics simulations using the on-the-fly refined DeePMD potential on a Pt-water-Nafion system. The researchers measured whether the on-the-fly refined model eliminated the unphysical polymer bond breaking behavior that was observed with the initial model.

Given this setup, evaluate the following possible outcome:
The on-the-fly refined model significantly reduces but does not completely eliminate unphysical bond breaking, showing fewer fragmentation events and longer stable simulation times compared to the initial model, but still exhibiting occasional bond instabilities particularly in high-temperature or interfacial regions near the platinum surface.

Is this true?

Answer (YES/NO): NO